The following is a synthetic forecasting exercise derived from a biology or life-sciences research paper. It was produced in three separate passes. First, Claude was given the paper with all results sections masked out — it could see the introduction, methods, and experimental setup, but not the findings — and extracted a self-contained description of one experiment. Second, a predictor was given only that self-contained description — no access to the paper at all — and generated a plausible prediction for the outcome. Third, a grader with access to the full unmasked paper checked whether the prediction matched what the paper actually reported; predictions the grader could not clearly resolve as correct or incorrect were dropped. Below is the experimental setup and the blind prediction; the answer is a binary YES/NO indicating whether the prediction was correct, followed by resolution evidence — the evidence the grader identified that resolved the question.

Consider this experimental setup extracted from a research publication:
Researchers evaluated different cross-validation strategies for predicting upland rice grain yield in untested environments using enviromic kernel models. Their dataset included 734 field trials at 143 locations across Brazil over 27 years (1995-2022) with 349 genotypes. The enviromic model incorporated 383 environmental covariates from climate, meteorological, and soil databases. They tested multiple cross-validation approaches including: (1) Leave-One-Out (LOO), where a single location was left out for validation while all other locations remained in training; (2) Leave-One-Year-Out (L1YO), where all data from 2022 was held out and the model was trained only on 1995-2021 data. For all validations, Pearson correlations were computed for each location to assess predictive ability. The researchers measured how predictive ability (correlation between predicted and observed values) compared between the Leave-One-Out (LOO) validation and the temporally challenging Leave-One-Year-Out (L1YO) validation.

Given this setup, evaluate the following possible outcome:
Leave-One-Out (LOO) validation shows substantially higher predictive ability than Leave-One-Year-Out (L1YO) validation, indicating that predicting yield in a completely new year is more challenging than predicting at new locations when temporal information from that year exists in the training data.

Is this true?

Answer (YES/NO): NO